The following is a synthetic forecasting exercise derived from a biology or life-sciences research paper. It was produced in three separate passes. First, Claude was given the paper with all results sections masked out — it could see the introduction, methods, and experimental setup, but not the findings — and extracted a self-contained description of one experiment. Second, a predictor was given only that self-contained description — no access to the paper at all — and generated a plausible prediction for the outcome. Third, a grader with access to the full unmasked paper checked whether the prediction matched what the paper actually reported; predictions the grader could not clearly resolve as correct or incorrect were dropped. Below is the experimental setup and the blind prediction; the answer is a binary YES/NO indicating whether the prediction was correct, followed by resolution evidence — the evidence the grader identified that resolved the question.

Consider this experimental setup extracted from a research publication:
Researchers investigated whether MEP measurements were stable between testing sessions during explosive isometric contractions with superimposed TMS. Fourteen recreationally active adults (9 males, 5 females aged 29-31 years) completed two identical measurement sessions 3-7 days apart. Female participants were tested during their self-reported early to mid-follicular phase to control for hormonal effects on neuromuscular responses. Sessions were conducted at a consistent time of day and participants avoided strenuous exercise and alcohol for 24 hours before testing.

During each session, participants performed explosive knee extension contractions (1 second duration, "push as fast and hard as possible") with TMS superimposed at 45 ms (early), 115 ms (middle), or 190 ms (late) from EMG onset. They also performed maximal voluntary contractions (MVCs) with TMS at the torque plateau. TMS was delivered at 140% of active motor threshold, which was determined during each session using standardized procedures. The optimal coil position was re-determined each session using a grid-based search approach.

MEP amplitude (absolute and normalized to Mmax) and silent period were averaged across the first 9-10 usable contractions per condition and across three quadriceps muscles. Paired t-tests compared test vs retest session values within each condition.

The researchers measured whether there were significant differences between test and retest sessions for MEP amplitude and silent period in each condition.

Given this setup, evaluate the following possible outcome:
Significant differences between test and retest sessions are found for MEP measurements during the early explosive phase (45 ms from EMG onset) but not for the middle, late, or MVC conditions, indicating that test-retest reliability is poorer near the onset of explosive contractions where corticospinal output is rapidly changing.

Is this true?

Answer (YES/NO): NO